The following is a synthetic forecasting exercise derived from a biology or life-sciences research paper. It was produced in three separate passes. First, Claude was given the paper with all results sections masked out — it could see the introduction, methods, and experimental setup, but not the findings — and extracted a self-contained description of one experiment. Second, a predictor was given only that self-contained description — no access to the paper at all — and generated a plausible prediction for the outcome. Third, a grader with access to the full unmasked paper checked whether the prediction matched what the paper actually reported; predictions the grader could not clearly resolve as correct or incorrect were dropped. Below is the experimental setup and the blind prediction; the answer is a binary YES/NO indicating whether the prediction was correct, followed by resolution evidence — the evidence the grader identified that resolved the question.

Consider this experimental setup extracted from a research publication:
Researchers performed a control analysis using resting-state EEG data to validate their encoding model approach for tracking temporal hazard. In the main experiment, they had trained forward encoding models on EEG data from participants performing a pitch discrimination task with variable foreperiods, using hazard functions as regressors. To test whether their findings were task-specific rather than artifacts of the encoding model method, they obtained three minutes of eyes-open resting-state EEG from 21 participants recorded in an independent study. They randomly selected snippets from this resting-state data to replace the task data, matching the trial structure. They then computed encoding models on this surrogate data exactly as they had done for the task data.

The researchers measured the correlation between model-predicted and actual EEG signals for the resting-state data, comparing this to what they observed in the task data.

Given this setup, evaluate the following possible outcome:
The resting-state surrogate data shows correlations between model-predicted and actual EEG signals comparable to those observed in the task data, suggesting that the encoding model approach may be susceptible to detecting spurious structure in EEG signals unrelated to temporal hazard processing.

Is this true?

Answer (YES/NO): NO